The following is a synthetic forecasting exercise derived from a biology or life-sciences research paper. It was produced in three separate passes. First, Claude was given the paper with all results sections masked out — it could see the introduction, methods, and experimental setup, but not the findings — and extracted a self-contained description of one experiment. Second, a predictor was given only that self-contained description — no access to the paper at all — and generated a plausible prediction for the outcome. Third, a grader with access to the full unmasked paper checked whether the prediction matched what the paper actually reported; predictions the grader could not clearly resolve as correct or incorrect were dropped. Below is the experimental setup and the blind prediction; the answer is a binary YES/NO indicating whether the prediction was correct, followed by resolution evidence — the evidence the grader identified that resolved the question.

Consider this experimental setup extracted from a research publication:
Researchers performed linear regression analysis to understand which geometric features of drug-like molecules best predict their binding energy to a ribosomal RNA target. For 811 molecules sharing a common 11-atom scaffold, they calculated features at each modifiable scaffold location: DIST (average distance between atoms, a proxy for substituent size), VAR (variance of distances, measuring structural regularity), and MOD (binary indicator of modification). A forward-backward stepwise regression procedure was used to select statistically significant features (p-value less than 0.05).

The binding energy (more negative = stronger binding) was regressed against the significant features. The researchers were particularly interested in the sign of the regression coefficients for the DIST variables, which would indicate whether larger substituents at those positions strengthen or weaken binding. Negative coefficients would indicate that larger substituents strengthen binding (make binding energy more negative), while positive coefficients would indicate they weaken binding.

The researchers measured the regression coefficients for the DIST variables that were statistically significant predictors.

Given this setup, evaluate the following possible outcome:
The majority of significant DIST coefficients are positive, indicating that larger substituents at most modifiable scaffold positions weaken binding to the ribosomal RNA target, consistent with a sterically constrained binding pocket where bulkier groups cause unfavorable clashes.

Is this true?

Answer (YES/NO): NO